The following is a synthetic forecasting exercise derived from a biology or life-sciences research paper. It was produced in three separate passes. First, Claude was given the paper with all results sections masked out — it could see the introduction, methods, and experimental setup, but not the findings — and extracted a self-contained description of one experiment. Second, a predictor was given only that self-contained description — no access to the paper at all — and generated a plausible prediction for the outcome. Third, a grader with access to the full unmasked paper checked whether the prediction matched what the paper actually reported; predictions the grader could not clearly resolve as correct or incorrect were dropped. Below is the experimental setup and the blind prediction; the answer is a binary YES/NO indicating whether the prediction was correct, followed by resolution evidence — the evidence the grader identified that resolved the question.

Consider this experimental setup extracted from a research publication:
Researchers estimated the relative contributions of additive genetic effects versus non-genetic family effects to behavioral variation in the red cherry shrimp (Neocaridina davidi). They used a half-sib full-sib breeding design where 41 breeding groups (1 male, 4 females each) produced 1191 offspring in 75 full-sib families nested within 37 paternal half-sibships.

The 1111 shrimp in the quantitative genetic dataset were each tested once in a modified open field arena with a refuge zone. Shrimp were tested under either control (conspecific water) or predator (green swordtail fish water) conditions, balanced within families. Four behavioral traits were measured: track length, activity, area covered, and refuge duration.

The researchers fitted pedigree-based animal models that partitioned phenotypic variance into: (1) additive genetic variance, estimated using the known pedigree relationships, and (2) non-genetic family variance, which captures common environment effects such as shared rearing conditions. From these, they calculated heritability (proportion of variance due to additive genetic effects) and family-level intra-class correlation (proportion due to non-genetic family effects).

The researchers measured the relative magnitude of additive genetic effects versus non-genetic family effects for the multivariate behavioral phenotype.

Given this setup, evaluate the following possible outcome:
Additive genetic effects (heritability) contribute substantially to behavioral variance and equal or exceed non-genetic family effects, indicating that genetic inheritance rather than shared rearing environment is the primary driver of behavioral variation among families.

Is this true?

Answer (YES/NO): YES